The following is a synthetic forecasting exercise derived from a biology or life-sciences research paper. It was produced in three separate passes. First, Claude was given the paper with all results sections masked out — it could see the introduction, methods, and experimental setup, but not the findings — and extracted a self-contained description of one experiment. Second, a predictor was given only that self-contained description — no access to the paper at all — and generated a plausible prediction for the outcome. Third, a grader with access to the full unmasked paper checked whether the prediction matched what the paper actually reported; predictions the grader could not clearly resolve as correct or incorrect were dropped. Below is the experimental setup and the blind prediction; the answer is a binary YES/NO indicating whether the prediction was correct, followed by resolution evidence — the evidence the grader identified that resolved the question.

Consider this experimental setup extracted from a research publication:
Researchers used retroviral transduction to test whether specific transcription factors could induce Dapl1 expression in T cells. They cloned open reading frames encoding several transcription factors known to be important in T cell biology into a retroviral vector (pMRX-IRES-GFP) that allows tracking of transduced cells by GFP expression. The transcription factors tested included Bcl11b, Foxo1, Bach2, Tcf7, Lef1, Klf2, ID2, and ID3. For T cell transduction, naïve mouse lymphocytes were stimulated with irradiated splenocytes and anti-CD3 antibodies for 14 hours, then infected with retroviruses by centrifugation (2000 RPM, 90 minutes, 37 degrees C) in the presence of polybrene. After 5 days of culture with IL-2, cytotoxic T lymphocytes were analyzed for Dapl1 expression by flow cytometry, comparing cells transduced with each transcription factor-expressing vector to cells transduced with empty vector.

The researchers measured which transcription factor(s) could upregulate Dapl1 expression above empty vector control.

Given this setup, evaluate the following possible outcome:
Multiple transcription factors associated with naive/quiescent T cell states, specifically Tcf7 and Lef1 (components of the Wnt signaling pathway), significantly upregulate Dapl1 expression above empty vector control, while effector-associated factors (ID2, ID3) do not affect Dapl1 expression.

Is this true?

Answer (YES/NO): NO